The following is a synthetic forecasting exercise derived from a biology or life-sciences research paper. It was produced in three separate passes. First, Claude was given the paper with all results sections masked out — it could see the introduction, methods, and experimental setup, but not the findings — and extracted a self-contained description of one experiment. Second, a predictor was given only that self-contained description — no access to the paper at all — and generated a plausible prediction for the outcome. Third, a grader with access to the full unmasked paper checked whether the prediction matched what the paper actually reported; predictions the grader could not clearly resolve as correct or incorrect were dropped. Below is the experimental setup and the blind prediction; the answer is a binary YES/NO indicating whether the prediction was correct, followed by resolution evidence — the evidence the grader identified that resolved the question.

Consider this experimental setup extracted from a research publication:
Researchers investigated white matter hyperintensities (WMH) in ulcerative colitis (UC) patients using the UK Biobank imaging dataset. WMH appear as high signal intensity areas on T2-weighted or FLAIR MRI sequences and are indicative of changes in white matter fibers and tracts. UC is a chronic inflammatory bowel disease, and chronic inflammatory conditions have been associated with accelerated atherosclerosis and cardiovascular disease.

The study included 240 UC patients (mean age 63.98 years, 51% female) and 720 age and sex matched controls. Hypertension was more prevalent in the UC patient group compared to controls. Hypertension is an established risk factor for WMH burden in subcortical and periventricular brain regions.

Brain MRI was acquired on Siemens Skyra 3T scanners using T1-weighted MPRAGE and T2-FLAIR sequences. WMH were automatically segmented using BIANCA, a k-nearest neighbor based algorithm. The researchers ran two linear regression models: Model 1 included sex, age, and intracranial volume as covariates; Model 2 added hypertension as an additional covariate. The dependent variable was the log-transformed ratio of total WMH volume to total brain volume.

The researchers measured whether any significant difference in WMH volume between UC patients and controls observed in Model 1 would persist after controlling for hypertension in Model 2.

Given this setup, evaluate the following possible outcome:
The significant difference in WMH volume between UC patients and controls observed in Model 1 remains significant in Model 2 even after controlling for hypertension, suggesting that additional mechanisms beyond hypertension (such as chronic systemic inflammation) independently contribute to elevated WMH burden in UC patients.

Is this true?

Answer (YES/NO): YES